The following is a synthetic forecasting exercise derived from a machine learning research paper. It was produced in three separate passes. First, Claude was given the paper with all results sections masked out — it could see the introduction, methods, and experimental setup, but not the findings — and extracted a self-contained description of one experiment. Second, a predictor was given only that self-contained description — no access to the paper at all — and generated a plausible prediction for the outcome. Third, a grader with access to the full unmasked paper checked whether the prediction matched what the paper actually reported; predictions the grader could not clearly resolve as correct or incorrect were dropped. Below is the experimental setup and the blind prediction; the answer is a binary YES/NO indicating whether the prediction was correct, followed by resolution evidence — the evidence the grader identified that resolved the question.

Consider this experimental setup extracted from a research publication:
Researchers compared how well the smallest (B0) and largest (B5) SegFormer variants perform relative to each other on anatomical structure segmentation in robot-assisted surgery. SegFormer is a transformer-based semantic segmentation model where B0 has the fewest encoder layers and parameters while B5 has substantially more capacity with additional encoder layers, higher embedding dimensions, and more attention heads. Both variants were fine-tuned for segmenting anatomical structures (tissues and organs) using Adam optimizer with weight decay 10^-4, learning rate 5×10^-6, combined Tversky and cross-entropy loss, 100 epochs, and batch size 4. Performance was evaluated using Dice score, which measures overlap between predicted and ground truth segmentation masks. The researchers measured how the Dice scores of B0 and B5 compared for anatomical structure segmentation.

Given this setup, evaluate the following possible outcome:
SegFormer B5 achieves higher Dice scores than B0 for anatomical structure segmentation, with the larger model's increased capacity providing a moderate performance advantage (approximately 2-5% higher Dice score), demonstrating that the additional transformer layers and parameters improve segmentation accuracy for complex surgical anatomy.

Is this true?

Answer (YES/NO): NO